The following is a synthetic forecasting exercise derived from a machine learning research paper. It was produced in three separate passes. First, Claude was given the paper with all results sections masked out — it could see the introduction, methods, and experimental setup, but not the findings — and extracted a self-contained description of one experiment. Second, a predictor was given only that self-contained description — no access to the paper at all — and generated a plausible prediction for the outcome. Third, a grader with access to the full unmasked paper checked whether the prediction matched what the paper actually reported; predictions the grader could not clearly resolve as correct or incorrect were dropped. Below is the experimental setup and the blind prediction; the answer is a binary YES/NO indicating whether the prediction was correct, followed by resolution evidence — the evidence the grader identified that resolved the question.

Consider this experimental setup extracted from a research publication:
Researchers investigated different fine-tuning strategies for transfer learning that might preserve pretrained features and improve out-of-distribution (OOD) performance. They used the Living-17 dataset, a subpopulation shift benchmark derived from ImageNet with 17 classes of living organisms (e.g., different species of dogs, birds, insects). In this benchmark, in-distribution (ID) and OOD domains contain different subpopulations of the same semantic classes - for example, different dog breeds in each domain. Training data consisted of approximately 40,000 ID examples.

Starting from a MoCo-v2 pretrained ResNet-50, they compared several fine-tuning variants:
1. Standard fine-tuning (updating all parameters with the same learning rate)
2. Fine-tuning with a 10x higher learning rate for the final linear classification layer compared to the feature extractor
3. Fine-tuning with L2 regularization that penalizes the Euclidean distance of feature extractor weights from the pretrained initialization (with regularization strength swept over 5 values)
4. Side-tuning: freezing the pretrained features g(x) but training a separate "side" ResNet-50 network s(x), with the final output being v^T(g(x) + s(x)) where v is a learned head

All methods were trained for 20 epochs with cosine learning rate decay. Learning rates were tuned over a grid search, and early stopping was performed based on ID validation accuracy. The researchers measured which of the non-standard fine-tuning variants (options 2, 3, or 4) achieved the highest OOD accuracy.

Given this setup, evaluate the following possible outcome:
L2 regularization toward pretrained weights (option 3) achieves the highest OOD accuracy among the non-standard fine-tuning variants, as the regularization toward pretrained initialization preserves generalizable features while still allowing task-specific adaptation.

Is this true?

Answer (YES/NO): NO